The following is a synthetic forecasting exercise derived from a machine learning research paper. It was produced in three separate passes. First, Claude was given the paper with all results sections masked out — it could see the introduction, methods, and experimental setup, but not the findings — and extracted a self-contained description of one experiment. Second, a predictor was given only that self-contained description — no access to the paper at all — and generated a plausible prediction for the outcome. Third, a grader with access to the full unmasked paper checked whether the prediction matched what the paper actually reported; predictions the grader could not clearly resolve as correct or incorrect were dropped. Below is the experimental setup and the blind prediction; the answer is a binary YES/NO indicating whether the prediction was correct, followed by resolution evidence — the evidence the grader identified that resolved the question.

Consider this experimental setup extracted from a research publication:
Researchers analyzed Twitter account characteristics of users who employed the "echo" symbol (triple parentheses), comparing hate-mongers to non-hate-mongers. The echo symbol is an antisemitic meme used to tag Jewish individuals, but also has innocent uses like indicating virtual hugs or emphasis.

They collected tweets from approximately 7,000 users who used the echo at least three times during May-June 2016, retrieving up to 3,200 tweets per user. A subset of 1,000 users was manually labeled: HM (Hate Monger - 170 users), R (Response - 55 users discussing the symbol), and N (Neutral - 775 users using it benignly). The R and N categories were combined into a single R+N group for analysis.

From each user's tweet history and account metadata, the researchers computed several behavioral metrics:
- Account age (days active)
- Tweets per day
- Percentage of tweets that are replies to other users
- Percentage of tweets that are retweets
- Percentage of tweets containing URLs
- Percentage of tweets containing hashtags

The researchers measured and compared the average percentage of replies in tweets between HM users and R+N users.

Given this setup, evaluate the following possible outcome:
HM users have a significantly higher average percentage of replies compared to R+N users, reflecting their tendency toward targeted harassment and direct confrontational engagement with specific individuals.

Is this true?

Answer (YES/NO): YES